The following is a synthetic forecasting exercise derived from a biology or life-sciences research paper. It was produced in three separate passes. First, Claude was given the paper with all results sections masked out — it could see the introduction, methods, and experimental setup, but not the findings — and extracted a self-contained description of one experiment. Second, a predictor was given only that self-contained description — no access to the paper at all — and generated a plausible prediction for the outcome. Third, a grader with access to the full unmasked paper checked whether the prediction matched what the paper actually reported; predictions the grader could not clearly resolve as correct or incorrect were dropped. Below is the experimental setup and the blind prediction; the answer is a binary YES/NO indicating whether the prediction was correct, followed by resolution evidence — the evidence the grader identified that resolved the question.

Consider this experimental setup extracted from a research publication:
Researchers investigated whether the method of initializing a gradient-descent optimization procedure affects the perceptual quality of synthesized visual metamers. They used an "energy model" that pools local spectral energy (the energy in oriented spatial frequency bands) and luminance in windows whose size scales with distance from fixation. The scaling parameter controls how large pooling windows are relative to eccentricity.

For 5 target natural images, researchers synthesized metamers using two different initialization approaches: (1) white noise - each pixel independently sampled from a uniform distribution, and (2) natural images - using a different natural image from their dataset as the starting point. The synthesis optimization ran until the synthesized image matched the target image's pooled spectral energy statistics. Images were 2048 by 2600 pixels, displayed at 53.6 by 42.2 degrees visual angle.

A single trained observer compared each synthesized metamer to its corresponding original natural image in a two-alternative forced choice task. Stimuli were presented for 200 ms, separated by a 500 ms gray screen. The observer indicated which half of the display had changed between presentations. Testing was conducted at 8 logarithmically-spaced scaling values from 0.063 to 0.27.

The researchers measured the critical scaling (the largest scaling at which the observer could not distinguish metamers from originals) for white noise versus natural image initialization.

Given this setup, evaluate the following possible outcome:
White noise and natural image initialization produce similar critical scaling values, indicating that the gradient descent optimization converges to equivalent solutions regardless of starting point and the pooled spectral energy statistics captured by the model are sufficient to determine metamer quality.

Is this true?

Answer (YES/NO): YES